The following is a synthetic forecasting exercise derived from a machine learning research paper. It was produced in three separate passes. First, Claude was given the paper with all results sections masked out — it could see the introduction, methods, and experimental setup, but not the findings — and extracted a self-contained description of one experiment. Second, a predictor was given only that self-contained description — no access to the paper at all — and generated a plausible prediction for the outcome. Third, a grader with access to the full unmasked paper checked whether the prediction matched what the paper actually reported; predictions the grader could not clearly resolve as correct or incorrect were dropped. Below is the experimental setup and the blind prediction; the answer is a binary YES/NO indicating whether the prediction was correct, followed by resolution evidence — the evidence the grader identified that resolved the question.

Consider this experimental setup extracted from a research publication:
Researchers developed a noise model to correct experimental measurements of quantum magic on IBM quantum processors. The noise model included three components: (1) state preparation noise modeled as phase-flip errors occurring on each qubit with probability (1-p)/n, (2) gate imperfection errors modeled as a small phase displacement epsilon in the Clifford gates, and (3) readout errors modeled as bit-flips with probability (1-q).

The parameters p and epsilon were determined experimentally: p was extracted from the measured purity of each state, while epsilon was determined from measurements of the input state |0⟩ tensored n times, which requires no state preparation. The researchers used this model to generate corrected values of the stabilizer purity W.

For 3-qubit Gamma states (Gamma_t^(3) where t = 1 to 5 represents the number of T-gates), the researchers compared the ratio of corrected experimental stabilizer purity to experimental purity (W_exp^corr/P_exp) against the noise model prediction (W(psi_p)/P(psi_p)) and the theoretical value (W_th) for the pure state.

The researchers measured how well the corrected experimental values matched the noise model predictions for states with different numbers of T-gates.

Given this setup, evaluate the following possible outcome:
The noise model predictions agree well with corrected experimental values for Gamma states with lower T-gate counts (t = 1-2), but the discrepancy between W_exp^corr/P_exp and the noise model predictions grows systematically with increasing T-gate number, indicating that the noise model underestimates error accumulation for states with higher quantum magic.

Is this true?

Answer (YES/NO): NO